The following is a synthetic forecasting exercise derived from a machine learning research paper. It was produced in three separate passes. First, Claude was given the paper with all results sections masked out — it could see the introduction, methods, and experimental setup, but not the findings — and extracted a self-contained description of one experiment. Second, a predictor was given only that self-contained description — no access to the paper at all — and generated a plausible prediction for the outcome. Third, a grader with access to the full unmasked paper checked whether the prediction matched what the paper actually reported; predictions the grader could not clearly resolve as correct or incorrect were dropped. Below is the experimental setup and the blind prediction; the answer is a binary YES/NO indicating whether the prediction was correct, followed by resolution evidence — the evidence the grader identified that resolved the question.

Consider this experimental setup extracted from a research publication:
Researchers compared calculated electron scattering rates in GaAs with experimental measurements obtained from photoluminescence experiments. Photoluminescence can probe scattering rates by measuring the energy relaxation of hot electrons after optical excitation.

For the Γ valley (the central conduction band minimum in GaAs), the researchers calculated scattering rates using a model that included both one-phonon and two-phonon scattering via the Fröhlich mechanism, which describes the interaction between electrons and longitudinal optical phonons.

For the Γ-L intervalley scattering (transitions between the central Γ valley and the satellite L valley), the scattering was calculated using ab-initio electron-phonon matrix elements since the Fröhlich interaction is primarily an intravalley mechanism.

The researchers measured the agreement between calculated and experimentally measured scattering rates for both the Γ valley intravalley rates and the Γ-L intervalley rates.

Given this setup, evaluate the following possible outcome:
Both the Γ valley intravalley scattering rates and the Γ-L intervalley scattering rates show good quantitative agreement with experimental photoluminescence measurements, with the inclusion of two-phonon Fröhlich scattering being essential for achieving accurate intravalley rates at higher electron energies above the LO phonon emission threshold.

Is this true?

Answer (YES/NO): NO